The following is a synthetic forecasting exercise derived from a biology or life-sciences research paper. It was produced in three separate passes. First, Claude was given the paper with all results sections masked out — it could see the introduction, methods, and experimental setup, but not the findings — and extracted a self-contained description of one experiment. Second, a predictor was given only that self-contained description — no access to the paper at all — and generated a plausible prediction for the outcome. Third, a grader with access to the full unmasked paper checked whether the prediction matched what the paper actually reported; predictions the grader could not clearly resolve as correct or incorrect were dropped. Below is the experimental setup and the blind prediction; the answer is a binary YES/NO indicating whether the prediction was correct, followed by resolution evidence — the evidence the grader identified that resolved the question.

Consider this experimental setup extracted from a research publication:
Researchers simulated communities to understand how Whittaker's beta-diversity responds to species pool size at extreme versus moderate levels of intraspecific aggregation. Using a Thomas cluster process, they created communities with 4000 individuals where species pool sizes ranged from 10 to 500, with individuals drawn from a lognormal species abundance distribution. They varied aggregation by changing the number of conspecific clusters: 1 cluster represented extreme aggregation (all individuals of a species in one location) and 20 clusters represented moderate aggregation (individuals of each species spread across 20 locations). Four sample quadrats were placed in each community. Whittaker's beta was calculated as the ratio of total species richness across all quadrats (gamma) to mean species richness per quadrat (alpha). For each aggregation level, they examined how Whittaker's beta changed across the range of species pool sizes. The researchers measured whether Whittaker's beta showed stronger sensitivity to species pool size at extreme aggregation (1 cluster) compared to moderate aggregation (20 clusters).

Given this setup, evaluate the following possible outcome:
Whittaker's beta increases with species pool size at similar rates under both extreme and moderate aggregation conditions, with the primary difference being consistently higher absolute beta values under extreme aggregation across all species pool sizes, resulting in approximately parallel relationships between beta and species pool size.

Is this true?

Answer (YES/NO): NO